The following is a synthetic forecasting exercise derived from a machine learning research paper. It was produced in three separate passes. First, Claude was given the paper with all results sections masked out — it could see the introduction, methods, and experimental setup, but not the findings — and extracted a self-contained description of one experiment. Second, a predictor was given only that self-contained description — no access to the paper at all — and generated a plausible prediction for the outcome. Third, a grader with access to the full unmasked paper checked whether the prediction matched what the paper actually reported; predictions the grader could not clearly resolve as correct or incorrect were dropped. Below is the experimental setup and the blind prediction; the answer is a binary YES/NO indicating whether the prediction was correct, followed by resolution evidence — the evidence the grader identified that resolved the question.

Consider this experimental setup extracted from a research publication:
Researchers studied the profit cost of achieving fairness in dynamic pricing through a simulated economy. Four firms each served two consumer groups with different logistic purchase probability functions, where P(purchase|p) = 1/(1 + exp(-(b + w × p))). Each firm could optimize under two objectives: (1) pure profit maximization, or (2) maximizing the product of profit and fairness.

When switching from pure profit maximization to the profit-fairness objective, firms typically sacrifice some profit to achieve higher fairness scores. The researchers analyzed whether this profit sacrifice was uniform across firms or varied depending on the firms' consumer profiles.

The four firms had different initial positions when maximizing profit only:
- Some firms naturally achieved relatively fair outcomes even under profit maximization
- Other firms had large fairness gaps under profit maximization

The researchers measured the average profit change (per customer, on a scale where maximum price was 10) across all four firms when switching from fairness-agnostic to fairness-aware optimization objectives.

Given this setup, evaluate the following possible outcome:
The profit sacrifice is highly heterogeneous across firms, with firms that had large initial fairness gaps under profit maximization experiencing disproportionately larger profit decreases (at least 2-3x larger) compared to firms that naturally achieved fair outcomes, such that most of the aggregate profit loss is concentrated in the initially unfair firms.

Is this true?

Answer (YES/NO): NO